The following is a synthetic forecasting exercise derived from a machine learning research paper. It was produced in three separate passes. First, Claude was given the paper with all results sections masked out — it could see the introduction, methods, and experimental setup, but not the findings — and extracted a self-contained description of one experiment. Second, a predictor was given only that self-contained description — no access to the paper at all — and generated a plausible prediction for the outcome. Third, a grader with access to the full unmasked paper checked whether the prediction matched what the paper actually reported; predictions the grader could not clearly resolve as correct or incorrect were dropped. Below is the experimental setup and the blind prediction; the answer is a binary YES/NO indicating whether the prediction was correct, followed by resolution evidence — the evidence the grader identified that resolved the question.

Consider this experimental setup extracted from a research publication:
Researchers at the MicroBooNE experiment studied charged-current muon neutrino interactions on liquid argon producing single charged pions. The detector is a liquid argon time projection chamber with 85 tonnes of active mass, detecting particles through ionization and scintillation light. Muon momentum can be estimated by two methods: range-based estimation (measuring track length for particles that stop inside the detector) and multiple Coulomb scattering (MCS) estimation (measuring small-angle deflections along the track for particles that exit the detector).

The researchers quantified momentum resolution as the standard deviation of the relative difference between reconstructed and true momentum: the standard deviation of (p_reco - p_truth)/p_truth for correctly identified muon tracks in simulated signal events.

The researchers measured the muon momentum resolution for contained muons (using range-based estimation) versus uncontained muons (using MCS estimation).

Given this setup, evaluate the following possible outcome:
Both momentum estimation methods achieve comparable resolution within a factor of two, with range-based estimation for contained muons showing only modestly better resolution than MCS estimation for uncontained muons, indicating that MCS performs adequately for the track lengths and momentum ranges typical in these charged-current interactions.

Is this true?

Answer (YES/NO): NO